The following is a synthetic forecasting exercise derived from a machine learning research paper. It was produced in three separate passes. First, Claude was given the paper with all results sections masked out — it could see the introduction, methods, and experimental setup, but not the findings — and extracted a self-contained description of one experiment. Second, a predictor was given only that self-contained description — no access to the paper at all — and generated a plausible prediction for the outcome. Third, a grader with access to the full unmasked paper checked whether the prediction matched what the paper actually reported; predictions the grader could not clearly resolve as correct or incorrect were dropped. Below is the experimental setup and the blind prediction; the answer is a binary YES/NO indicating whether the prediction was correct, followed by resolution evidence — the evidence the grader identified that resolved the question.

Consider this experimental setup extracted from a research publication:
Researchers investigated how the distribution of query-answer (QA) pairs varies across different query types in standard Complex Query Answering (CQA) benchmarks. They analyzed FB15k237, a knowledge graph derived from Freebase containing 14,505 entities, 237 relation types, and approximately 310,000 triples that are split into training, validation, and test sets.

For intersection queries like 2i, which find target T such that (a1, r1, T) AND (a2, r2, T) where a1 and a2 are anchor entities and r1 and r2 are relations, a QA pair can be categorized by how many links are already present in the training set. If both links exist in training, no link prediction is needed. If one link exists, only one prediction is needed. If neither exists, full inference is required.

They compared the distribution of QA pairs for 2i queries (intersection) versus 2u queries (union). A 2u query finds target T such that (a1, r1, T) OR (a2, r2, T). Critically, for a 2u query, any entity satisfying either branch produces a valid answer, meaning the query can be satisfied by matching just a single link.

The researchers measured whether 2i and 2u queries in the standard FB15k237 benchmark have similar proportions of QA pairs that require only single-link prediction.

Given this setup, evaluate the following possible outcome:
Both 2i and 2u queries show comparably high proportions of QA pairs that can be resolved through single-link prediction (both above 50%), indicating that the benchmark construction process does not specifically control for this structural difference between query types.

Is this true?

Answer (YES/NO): NO